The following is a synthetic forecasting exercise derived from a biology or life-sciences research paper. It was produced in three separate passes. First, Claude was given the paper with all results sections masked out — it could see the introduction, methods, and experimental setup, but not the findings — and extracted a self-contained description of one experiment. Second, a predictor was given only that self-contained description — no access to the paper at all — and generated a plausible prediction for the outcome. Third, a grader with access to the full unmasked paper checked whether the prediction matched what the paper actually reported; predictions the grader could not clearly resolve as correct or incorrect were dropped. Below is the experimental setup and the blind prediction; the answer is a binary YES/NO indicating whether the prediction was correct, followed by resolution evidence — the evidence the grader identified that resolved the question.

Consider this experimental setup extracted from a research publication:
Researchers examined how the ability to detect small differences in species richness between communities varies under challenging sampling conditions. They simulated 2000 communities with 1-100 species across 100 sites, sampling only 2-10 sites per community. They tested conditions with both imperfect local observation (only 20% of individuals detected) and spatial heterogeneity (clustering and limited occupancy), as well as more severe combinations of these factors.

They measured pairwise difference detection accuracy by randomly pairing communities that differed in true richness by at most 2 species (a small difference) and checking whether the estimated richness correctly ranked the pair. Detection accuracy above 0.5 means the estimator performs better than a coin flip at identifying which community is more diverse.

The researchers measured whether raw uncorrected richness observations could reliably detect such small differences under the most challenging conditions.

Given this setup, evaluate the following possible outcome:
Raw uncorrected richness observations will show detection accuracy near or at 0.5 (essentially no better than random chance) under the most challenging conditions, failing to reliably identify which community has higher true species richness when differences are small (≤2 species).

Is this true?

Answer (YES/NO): YES